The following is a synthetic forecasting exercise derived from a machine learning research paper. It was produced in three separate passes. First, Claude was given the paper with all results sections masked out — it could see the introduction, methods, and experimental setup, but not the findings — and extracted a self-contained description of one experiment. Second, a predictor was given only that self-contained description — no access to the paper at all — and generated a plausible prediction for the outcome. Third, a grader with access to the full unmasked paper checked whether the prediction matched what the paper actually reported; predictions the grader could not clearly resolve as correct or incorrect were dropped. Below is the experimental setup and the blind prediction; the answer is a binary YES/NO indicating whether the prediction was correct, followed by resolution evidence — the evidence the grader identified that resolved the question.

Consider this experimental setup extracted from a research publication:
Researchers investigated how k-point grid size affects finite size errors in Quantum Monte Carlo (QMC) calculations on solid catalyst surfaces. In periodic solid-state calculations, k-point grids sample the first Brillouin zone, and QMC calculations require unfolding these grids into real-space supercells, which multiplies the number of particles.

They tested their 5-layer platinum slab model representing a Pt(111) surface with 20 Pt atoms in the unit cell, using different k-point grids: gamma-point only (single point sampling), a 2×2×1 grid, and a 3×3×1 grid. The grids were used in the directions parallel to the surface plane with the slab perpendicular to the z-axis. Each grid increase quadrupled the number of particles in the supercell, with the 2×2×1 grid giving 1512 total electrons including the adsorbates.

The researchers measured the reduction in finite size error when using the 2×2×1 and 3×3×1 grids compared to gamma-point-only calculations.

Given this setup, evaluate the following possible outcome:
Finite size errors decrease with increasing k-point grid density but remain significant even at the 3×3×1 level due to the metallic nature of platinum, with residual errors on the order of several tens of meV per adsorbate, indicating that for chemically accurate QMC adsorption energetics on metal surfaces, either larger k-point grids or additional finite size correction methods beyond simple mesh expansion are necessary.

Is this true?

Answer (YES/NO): NO